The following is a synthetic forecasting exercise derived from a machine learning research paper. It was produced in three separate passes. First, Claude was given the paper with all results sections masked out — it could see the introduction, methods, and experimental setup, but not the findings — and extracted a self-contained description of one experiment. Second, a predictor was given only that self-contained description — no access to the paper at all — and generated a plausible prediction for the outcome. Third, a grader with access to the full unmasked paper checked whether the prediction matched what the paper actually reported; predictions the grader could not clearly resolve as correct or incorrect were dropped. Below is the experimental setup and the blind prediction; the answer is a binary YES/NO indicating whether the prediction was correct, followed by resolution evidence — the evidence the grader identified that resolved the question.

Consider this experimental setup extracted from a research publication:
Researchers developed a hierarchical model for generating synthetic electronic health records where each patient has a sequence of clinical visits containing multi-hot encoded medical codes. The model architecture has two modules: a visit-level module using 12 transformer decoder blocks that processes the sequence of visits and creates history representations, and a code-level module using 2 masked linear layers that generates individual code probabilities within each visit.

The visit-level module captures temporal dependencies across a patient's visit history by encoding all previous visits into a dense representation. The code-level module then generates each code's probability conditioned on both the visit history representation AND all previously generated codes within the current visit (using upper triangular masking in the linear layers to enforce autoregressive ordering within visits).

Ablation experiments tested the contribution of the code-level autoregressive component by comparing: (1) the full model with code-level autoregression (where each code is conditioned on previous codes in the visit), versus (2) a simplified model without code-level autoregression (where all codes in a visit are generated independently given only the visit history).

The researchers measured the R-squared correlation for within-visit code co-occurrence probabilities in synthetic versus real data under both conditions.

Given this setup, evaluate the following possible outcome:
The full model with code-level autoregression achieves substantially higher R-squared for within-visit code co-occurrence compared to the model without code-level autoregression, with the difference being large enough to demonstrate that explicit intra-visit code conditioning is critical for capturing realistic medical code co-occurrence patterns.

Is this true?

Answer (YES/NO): YES